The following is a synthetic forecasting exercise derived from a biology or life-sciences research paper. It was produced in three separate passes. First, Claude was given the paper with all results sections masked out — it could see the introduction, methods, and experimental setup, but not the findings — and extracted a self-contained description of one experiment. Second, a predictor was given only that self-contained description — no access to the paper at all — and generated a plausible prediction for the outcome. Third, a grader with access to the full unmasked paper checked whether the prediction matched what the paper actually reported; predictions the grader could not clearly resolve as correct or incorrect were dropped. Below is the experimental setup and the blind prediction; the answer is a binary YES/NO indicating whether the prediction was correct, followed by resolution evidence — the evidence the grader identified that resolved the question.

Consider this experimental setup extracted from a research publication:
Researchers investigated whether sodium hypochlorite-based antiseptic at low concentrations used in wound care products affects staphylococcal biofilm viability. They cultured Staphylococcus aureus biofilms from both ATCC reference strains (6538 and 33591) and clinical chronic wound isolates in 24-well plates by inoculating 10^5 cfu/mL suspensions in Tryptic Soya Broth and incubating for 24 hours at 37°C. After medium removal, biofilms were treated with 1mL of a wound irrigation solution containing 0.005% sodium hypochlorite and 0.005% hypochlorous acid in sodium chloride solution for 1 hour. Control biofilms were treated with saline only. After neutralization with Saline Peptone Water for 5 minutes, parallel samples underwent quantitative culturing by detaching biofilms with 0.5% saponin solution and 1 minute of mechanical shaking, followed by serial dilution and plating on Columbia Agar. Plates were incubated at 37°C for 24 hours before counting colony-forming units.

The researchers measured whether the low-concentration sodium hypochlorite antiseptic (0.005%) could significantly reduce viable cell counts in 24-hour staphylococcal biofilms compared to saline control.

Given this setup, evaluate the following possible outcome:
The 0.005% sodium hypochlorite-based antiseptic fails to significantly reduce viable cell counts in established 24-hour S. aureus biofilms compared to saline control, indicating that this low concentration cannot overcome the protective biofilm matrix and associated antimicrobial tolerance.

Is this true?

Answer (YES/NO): YES